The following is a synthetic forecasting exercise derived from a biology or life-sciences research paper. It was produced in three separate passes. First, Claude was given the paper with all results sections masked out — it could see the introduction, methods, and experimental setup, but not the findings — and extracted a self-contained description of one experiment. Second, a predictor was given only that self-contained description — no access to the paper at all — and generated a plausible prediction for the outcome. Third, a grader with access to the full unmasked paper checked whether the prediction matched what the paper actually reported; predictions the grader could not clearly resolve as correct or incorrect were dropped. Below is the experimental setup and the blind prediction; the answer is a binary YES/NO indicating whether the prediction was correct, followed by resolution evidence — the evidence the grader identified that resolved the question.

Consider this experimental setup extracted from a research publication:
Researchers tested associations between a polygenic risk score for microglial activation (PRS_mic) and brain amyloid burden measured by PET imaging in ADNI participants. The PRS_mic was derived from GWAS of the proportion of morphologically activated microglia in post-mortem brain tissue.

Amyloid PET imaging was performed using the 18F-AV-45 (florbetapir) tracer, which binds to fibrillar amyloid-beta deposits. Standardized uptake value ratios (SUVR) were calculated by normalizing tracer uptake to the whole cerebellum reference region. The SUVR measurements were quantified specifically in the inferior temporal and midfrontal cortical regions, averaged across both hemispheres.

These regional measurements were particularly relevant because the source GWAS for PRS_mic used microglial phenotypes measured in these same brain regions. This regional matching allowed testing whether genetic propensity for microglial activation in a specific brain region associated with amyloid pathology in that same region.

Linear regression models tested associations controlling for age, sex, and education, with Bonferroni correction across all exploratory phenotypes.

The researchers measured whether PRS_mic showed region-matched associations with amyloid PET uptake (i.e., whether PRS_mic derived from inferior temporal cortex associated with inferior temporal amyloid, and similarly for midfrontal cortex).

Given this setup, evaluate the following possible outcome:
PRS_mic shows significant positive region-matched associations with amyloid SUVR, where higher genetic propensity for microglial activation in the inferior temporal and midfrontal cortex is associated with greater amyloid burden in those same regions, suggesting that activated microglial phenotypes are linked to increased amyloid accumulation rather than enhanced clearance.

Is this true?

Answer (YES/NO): NO